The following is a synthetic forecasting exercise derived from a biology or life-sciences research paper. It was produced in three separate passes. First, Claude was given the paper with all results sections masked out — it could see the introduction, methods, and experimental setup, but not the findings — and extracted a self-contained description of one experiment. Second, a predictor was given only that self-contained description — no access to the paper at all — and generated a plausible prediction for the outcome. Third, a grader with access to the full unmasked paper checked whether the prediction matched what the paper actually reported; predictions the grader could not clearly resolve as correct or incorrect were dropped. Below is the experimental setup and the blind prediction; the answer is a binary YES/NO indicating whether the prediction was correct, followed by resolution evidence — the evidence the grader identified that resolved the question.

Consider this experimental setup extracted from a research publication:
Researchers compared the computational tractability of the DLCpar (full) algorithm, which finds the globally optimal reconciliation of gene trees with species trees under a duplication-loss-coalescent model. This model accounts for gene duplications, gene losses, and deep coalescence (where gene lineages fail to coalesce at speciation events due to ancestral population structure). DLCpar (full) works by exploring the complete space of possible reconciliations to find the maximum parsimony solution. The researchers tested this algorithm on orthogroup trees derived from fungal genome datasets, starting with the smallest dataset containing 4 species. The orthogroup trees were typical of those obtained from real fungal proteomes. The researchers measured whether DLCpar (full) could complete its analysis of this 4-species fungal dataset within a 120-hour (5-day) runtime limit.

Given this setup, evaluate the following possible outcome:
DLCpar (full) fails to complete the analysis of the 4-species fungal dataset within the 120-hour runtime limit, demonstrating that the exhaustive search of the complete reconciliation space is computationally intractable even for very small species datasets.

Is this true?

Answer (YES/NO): YES